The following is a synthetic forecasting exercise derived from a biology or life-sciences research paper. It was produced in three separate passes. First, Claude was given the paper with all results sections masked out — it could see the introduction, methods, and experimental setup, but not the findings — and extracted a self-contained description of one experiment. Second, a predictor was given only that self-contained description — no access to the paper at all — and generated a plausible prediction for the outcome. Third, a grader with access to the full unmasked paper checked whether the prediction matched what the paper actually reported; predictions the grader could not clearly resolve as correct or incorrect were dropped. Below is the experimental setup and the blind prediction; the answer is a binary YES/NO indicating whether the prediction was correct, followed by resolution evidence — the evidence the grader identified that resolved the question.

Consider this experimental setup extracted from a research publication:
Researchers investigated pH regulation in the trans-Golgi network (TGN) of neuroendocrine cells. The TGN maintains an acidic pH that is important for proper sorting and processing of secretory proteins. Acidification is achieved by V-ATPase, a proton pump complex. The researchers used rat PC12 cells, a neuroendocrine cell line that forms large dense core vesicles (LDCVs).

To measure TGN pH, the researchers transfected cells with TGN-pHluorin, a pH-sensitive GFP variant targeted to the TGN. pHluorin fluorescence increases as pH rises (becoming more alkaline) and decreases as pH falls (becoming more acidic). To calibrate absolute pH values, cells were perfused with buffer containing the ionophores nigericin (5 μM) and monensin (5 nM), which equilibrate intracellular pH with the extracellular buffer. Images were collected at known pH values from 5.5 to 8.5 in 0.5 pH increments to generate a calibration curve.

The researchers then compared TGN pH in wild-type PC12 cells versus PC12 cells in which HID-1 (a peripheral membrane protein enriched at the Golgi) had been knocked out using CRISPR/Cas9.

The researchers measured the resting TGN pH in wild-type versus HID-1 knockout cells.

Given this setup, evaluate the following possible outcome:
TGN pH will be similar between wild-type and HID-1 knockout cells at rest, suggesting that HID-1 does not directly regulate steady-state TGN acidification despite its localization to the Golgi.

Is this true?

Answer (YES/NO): NO